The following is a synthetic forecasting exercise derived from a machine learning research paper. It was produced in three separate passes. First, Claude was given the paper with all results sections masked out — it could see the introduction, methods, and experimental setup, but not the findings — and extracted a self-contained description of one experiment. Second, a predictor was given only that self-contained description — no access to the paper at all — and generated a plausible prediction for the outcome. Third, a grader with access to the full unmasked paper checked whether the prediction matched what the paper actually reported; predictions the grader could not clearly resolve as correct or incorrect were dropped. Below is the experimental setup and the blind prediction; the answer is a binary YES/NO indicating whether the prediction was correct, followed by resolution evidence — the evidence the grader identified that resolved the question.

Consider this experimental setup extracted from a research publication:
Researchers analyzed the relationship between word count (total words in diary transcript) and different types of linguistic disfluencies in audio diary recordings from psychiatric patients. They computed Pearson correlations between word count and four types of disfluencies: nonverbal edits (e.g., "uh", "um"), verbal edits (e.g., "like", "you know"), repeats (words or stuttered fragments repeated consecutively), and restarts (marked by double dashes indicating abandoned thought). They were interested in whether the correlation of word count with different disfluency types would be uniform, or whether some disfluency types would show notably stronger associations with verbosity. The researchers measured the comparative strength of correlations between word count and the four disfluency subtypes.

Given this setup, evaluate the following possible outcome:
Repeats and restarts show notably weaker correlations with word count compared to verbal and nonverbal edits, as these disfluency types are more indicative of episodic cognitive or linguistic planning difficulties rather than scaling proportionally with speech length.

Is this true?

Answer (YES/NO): NO